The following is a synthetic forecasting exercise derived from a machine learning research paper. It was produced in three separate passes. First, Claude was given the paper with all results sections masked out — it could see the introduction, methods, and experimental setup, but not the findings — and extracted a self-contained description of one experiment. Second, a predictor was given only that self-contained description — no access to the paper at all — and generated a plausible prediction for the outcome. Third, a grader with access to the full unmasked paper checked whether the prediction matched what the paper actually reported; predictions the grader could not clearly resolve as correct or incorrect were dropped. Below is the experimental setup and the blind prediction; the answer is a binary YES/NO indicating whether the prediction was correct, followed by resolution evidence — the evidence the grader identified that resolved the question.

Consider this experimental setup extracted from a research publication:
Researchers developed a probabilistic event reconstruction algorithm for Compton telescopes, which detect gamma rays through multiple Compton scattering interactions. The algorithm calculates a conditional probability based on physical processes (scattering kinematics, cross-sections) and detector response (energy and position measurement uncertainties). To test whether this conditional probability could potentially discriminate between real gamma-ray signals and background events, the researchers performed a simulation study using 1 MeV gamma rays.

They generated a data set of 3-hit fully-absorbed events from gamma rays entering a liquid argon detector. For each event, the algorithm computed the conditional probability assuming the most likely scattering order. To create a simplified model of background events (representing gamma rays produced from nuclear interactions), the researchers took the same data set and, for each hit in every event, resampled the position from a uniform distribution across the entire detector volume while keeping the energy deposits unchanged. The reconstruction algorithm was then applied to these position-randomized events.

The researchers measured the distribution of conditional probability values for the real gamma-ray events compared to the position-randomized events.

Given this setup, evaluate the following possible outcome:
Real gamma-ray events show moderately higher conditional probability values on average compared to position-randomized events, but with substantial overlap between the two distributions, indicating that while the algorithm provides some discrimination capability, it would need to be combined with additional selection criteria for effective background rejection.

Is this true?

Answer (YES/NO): NO